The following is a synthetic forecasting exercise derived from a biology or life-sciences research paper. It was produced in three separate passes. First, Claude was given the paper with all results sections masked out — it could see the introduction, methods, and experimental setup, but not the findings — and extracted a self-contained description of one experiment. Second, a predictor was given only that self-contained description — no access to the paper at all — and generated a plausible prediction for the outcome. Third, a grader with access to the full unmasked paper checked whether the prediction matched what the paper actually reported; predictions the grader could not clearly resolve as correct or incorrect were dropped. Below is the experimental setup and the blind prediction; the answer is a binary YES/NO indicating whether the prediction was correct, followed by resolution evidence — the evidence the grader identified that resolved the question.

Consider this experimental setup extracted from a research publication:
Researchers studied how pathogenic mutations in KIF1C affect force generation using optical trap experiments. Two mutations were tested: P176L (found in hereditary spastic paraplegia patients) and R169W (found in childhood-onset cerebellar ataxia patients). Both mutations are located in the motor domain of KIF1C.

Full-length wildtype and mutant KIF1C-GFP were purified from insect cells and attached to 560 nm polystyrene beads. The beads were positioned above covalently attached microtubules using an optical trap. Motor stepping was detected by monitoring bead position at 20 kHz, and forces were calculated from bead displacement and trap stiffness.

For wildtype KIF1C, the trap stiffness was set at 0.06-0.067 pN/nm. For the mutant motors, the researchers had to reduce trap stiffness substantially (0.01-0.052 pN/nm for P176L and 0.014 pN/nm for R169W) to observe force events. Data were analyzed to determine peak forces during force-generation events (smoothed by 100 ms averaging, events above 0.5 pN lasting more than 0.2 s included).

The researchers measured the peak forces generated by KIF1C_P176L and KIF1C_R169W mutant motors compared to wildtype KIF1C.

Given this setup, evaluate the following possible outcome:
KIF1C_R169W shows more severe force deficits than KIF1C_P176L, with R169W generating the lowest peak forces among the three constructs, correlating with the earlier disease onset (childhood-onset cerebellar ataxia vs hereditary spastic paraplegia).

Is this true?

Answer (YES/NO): YES